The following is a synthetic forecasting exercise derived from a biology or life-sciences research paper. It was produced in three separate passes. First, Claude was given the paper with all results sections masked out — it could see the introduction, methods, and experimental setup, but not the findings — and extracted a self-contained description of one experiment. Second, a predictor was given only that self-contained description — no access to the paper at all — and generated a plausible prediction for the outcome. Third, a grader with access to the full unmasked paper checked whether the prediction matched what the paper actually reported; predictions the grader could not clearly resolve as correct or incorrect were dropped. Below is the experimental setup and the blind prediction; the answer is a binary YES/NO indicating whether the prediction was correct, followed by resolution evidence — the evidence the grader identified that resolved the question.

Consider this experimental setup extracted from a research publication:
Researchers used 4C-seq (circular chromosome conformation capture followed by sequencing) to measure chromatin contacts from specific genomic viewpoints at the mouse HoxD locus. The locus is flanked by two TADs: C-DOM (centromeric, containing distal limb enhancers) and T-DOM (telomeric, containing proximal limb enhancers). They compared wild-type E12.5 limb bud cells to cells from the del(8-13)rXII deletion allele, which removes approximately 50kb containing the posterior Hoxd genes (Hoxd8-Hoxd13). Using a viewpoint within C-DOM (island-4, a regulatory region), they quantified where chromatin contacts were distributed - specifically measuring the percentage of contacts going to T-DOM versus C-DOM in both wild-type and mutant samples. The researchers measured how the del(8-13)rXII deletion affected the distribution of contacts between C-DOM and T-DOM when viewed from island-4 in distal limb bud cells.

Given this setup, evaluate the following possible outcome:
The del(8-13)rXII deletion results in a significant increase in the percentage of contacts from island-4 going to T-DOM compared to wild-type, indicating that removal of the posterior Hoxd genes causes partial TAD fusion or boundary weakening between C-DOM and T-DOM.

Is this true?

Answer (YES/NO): NO